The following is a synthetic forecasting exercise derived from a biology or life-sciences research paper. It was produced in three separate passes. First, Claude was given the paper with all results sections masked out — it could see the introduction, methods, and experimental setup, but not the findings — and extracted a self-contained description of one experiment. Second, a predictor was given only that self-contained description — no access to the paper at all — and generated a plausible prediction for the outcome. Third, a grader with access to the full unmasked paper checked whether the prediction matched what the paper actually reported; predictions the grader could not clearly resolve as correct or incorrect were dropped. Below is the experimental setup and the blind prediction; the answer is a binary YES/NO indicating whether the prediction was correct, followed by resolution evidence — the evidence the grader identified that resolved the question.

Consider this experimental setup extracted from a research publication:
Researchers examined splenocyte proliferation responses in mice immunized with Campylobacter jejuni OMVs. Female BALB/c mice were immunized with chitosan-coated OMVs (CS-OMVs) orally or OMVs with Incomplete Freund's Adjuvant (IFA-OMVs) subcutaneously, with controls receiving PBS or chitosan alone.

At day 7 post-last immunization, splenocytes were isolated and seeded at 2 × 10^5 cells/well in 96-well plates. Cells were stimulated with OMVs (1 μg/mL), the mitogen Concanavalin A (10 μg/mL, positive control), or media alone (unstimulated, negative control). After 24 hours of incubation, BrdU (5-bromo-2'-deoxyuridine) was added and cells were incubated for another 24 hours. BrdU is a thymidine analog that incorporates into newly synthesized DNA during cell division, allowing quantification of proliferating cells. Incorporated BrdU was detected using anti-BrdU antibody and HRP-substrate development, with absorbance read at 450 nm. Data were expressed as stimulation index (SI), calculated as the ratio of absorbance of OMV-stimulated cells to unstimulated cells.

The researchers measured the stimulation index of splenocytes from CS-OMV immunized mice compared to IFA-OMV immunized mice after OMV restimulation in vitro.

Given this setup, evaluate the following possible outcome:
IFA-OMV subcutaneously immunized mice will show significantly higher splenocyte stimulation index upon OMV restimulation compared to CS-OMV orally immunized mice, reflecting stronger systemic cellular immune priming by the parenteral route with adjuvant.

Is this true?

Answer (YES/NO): NO